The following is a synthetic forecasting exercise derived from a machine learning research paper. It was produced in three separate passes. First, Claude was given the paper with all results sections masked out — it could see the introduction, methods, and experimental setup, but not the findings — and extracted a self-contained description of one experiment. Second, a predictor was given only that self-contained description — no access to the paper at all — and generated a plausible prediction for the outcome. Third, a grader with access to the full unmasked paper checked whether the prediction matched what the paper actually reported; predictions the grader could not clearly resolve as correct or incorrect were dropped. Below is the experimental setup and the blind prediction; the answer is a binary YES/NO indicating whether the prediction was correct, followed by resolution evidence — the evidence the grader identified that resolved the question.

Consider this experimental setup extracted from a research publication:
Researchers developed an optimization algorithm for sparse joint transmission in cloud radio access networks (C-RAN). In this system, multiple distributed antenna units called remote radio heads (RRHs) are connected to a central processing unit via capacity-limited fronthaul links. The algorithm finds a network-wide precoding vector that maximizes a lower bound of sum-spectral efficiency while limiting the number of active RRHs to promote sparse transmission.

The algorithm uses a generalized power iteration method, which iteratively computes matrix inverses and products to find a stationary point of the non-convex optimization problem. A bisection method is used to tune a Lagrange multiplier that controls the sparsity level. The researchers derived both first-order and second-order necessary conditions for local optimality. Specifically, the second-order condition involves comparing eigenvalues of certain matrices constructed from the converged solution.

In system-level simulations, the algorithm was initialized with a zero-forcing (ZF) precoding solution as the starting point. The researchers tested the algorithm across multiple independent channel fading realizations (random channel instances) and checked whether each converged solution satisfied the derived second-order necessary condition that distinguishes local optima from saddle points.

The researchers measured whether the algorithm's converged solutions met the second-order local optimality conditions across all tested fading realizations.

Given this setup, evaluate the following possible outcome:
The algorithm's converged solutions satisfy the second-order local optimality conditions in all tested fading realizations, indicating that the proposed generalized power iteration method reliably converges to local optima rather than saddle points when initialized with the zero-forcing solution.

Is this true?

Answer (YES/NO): YES